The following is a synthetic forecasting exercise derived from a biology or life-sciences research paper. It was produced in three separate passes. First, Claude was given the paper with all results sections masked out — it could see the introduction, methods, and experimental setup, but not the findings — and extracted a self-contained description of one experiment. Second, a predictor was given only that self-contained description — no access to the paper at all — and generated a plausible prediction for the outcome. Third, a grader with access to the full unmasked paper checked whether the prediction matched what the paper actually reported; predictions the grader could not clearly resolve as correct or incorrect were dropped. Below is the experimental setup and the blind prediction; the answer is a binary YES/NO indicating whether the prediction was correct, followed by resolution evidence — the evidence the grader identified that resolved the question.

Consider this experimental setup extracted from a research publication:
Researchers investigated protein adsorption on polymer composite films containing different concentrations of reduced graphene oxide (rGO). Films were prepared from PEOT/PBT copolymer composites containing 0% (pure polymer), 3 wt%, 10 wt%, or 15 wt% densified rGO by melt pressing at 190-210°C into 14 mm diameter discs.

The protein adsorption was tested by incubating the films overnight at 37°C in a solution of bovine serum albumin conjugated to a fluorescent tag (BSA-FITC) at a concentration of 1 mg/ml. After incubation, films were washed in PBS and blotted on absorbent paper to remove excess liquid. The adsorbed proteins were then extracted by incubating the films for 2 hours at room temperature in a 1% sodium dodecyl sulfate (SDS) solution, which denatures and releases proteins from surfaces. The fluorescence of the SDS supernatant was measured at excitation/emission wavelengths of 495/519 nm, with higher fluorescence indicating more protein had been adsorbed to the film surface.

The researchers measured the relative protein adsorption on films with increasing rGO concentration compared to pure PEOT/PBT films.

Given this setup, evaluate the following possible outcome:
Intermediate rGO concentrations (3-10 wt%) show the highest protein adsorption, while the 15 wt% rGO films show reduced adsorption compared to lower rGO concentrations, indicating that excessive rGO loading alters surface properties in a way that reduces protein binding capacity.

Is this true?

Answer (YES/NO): NO